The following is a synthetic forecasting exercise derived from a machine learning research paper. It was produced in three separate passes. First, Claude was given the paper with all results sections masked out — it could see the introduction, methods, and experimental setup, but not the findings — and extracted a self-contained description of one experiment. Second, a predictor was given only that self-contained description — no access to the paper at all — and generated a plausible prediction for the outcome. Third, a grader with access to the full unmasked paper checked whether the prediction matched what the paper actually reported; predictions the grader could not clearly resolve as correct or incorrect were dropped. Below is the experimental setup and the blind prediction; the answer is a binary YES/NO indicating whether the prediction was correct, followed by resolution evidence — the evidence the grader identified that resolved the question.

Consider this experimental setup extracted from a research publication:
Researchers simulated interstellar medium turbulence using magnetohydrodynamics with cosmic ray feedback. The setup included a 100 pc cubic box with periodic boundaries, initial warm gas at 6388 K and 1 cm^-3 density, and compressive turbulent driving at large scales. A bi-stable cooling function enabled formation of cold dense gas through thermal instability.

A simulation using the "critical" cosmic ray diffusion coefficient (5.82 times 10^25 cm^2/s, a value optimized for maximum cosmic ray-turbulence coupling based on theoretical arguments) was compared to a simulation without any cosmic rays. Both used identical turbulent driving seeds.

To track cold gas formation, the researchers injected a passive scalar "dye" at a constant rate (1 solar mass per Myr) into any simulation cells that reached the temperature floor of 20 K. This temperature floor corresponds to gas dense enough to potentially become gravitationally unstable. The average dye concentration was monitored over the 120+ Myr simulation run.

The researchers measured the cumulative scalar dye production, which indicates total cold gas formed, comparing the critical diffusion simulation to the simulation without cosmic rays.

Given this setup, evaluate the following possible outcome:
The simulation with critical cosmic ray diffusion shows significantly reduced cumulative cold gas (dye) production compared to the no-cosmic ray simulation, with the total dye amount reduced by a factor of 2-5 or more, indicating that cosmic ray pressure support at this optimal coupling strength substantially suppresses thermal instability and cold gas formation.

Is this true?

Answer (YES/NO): NO